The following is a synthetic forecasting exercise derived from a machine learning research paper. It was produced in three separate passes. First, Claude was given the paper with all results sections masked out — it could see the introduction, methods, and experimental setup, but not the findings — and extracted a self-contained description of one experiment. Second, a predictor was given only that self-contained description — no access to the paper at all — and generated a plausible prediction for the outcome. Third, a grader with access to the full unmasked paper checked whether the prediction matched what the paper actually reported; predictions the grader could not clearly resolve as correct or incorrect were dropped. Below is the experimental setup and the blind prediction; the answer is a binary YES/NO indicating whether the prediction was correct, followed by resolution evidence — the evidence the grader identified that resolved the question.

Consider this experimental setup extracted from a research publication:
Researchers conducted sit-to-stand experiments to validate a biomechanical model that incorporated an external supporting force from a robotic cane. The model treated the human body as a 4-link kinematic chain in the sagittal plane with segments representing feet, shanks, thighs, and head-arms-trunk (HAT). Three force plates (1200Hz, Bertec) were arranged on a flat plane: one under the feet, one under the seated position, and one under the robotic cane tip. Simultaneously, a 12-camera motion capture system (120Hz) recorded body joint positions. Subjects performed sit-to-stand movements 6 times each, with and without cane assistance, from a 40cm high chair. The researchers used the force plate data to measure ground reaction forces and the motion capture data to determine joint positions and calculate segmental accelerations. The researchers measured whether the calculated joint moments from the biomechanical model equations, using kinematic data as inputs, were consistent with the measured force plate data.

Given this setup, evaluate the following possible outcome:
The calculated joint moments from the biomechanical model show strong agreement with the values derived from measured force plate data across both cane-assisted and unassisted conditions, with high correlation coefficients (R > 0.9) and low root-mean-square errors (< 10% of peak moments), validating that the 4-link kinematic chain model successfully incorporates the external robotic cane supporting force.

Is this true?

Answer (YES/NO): NO